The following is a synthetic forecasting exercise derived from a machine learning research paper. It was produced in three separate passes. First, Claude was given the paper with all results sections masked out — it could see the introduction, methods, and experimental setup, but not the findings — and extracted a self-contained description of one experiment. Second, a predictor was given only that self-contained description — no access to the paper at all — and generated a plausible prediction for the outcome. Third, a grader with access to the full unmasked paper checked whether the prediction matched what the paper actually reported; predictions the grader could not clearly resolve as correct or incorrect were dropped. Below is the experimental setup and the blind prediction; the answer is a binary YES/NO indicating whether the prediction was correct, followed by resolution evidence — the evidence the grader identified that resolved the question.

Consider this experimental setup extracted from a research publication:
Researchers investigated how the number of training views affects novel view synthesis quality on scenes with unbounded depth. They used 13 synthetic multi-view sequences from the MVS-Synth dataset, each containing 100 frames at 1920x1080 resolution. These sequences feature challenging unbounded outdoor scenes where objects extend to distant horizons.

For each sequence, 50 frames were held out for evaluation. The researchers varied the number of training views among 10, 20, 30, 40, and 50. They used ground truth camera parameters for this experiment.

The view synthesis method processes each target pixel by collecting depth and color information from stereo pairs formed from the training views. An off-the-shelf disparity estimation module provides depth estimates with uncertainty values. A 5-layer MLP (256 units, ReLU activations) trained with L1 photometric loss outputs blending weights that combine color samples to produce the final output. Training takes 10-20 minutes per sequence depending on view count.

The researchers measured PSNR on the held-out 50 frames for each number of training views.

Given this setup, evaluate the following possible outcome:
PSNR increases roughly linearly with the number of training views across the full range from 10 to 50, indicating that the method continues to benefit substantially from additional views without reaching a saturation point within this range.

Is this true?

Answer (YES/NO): NO